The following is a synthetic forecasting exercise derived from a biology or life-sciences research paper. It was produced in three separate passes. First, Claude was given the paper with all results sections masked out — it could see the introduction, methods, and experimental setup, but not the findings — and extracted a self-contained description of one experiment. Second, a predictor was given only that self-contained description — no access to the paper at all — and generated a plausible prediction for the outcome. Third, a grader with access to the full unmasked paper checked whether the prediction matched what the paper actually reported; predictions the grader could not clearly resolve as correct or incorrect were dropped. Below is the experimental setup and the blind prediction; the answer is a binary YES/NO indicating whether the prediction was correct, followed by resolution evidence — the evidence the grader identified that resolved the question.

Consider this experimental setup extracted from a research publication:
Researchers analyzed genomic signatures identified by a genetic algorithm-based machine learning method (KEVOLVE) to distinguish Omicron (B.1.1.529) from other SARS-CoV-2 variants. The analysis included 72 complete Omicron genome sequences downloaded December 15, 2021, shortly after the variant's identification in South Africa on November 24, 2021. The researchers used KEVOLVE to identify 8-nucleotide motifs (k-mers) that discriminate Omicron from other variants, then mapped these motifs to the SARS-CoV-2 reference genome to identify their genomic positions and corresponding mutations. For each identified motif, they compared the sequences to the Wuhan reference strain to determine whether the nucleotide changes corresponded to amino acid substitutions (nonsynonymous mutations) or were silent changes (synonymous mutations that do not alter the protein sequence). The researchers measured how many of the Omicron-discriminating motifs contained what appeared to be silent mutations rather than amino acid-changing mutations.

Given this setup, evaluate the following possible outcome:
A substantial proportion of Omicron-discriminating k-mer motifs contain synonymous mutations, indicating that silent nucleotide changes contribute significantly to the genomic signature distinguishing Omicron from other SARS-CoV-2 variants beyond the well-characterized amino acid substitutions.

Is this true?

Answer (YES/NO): YES